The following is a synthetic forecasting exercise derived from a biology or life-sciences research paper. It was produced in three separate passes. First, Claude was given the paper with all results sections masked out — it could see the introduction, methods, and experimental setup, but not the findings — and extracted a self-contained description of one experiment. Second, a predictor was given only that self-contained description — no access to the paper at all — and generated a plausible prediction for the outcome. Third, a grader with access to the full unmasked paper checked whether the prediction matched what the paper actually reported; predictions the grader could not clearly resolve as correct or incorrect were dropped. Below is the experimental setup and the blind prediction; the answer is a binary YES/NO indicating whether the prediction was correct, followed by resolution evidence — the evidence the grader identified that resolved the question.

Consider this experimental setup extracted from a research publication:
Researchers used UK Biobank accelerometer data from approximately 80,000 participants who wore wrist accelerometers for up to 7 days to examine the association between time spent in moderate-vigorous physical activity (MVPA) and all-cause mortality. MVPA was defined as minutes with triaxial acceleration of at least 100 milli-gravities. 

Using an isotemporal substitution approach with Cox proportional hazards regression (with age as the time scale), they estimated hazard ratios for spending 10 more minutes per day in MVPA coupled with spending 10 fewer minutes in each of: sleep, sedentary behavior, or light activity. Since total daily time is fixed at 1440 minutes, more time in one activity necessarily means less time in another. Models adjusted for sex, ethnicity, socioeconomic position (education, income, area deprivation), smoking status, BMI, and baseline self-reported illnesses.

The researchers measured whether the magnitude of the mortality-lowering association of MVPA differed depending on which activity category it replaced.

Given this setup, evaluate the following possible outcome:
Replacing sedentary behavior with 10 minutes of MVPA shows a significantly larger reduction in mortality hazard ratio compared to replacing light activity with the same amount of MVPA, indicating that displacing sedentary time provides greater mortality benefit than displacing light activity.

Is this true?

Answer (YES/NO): NO